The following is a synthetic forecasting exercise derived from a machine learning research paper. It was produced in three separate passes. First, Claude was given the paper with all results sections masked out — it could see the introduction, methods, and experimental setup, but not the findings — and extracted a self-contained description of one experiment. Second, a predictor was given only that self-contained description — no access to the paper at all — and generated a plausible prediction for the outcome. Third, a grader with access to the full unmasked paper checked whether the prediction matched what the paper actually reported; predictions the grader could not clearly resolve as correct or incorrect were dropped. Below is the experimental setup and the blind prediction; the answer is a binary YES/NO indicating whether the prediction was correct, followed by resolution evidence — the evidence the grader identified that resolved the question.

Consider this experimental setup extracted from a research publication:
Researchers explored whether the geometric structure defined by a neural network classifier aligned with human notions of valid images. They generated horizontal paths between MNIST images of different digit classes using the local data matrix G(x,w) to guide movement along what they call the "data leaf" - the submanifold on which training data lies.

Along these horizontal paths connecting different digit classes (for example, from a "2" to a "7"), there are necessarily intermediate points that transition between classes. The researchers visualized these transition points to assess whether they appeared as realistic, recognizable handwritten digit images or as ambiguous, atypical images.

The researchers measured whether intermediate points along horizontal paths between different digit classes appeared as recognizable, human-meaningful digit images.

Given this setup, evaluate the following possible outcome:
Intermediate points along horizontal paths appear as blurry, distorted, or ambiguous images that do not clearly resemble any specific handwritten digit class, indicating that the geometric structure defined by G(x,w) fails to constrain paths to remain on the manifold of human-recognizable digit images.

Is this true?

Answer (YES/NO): YES